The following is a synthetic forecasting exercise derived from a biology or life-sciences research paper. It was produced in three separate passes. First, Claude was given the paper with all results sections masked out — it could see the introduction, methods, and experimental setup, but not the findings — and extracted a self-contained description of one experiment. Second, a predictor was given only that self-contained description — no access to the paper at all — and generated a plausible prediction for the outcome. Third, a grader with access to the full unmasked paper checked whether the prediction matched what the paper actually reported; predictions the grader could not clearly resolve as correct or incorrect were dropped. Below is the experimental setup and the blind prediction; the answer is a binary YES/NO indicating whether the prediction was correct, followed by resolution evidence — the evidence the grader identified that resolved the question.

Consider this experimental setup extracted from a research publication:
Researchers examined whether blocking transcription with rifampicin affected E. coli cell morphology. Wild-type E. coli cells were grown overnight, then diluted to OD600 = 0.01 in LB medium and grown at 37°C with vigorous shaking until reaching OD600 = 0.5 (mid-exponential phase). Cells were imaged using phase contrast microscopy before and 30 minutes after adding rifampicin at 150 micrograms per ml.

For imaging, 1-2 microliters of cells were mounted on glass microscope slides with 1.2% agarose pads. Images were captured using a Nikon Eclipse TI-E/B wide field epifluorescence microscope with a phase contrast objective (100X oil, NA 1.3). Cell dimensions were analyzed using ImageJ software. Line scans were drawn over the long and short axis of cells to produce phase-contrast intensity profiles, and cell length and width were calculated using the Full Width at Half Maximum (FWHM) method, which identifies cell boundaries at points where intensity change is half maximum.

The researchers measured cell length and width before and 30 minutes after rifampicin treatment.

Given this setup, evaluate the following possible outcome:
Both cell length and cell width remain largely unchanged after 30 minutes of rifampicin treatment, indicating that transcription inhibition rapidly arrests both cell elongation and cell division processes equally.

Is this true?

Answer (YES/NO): NO